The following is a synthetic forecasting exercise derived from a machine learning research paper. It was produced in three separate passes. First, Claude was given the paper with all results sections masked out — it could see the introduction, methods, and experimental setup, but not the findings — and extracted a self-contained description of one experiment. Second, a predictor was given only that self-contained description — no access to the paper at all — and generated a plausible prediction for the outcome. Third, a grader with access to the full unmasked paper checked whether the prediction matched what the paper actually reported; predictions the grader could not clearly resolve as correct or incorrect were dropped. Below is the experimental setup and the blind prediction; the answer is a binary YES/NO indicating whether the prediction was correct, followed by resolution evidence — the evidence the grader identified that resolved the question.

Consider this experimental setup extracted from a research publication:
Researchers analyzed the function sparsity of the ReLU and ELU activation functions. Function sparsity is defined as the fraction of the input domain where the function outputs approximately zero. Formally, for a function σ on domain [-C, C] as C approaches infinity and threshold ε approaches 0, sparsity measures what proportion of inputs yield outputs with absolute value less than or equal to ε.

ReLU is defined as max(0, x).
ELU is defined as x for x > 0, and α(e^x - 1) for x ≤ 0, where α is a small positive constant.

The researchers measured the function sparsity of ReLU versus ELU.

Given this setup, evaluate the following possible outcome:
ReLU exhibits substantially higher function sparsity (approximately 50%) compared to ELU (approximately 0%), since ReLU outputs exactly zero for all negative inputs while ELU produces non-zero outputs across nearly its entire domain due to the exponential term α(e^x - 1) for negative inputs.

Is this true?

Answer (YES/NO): YES